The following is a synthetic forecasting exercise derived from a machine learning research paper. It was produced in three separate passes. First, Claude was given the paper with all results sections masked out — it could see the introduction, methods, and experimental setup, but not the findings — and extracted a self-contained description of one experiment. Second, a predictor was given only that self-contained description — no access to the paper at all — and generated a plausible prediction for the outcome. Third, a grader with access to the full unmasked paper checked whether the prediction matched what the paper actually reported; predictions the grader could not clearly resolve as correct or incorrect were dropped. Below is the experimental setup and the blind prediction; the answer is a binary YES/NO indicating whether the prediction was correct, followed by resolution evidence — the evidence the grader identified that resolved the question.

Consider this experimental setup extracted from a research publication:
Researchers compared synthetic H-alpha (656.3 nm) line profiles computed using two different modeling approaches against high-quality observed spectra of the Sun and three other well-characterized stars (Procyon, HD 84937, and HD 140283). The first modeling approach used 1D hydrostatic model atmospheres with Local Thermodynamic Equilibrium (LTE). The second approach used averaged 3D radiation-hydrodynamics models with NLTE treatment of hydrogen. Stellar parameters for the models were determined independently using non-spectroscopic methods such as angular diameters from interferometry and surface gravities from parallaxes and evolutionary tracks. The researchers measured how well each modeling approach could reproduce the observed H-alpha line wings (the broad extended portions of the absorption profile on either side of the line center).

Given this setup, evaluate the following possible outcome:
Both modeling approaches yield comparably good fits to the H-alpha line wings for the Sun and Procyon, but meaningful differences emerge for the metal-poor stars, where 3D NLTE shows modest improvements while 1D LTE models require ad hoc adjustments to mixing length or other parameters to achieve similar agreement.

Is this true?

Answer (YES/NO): NO